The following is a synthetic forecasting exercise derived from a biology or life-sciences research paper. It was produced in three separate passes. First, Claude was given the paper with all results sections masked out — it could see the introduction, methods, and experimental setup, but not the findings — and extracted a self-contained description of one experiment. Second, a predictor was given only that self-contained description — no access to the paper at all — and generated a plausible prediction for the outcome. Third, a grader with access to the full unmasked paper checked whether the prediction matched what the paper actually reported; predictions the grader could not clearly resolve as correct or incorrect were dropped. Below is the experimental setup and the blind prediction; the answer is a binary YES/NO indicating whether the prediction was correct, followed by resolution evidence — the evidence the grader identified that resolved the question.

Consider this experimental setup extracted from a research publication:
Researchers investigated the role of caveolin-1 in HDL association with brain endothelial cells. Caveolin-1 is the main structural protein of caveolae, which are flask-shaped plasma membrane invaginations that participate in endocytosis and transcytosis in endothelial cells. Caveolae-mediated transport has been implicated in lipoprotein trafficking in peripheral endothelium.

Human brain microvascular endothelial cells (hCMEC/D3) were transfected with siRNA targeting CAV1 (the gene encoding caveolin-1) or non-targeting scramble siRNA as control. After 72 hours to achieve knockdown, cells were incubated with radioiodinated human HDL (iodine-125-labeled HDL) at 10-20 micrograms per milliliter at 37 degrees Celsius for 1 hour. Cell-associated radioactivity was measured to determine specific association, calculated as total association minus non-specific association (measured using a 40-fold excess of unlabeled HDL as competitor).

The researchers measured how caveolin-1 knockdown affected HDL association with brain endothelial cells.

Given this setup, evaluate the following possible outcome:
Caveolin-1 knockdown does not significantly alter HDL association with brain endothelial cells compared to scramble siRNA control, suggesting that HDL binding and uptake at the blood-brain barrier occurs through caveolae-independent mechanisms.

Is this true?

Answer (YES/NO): YES